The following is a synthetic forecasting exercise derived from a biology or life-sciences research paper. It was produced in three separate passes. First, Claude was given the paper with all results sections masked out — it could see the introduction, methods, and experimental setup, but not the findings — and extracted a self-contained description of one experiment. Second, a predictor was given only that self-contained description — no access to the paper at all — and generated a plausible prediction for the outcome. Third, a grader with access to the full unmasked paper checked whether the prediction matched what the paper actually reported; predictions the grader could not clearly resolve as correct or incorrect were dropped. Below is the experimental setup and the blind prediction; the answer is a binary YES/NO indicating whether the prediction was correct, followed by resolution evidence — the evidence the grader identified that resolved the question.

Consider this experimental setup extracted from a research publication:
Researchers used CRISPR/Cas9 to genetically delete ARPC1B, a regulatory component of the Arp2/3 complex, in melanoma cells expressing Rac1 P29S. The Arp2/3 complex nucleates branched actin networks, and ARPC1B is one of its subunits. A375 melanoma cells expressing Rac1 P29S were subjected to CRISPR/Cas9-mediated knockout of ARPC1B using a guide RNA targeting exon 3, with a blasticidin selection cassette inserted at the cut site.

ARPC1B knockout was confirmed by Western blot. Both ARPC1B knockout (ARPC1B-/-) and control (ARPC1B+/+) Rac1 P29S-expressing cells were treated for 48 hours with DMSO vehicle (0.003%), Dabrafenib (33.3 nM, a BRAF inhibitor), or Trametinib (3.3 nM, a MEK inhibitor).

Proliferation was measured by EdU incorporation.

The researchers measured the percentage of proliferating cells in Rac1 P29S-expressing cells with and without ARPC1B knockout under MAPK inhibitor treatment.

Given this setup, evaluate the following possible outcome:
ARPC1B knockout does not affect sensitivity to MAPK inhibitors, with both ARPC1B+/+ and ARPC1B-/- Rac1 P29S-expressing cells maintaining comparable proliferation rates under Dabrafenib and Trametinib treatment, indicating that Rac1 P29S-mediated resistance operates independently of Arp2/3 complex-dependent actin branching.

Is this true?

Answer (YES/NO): NO